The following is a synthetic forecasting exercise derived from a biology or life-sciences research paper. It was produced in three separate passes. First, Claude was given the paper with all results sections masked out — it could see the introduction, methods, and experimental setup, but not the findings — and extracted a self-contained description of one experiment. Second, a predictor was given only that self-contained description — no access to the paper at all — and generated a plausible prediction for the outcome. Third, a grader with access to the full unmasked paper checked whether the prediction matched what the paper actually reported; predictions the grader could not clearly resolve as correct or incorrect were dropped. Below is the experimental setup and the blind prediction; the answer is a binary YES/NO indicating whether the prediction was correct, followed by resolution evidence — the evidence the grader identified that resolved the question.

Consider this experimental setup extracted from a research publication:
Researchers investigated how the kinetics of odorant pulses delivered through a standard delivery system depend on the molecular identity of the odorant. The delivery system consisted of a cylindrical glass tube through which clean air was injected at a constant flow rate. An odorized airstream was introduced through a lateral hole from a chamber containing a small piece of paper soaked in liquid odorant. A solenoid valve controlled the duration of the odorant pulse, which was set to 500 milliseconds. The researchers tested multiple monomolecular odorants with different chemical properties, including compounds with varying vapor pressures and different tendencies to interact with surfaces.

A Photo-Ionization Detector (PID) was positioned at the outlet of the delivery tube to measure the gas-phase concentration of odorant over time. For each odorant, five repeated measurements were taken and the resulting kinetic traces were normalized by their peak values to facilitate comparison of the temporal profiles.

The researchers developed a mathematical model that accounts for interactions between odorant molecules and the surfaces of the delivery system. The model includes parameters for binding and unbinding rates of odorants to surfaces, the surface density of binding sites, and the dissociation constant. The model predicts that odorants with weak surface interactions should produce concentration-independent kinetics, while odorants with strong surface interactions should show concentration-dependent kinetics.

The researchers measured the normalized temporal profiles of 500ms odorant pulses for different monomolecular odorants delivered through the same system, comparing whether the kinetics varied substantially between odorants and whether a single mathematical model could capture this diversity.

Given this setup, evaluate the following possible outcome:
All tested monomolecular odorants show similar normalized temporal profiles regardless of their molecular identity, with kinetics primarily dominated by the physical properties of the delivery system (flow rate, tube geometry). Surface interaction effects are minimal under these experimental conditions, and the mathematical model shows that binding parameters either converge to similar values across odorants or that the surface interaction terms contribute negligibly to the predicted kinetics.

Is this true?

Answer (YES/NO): NO